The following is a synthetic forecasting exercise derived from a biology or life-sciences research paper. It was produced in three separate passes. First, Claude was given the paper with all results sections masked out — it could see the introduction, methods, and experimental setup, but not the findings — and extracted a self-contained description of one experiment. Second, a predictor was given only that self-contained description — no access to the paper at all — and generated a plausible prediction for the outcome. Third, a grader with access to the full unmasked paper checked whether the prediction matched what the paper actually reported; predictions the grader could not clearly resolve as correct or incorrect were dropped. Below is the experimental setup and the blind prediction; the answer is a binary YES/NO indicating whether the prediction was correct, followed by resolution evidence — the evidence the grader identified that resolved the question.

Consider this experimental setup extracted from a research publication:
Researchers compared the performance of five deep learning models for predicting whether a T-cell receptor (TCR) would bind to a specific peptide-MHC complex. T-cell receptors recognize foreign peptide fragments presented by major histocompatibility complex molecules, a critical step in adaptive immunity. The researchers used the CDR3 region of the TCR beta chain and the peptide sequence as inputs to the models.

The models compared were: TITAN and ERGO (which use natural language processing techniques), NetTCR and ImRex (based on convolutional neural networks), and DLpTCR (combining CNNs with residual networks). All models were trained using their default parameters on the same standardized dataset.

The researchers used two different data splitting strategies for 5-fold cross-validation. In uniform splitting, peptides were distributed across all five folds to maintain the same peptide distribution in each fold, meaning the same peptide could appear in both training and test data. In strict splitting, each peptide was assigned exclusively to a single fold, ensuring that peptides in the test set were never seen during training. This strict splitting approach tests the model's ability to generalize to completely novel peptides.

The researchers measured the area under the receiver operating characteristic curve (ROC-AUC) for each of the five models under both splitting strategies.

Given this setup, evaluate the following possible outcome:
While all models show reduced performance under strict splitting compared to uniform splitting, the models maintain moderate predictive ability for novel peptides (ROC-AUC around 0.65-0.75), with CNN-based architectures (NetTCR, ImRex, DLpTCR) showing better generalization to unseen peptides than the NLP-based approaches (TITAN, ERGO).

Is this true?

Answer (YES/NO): NO